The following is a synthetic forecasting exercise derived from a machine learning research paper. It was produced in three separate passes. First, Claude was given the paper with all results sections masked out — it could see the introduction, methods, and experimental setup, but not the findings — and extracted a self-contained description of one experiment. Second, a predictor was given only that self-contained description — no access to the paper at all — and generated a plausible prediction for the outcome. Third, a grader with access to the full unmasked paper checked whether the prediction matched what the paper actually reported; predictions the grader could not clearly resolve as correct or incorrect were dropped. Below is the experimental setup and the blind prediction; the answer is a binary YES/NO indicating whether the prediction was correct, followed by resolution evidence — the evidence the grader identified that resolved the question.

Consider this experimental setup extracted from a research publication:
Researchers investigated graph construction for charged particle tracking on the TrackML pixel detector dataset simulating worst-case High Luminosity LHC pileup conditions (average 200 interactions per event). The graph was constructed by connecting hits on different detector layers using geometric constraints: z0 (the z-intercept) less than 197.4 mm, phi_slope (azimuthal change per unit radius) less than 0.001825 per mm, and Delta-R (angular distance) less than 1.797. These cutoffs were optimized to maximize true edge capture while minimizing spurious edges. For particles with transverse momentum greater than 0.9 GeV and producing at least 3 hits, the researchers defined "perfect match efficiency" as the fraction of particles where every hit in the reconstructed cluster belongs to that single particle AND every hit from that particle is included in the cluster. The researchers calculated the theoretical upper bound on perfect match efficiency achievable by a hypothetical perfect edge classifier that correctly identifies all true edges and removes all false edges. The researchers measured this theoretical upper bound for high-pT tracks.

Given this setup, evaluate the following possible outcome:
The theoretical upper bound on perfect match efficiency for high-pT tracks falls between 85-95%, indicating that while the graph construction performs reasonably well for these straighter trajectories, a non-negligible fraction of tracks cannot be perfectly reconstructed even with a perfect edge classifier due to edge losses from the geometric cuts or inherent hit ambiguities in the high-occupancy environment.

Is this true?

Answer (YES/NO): NO